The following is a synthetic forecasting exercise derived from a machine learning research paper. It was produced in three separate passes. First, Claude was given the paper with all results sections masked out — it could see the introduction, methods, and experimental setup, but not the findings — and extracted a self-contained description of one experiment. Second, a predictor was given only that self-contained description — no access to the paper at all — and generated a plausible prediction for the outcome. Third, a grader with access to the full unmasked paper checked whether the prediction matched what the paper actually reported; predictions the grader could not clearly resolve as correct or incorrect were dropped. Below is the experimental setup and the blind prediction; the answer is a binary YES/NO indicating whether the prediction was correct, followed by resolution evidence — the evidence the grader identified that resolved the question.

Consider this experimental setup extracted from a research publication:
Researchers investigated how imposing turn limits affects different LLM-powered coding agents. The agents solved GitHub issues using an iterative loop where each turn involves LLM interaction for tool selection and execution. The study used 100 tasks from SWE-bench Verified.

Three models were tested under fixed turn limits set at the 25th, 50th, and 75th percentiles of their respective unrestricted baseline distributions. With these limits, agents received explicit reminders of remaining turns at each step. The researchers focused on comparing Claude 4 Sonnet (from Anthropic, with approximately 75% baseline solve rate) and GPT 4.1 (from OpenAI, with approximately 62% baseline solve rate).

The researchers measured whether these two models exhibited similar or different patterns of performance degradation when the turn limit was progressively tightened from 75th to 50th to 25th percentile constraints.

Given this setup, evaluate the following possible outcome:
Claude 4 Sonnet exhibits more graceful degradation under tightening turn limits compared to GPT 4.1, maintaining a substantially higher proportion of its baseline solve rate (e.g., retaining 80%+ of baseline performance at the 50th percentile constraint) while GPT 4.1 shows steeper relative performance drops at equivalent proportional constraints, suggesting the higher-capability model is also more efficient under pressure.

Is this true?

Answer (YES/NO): NO